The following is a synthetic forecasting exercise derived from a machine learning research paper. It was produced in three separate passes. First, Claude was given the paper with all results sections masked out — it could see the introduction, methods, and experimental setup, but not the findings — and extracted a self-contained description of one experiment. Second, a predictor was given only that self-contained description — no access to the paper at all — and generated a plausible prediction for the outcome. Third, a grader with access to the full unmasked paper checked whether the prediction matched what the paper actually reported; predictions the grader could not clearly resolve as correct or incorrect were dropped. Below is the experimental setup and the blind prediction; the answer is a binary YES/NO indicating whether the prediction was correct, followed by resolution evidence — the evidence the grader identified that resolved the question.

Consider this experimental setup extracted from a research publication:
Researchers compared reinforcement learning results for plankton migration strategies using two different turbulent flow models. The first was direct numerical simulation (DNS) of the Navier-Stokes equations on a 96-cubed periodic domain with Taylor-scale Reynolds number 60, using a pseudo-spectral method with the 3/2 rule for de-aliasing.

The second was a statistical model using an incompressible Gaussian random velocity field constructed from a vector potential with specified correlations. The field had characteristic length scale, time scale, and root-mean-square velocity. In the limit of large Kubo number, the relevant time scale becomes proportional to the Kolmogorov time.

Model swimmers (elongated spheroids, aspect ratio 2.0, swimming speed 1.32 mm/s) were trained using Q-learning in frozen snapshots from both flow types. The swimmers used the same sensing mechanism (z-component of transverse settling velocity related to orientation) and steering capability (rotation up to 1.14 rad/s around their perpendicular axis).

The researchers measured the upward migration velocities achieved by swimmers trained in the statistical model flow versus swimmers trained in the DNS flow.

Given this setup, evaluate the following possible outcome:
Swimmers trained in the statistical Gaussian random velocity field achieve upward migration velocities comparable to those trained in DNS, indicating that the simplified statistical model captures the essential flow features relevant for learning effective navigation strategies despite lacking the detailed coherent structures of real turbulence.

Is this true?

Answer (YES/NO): YES